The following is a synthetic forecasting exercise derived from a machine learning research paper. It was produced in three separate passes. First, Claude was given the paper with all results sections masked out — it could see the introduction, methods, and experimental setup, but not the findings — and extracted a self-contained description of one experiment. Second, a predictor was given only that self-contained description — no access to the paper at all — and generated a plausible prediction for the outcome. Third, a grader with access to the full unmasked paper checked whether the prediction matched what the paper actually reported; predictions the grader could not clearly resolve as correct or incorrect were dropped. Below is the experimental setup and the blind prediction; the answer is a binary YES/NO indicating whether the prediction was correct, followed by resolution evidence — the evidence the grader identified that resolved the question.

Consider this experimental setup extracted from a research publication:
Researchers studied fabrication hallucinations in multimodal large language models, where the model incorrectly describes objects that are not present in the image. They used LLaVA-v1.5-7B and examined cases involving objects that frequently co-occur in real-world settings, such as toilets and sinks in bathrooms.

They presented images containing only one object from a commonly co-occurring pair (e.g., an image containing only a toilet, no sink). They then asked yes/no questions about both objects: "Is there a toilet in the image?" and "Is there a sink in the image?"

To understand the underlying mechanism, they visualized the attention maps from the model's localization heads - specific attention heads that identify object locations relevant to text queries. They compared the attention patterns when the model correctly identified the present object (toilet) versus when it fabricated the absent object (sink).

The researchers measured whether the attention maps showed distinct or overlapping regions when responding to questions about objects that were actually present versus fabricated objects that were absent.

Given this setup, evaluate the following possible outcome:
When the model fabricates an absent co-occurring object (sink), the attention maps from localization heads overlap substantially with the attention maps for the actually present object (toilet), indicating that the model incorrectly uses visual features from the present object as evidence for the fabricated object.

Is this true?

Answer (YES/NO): YES